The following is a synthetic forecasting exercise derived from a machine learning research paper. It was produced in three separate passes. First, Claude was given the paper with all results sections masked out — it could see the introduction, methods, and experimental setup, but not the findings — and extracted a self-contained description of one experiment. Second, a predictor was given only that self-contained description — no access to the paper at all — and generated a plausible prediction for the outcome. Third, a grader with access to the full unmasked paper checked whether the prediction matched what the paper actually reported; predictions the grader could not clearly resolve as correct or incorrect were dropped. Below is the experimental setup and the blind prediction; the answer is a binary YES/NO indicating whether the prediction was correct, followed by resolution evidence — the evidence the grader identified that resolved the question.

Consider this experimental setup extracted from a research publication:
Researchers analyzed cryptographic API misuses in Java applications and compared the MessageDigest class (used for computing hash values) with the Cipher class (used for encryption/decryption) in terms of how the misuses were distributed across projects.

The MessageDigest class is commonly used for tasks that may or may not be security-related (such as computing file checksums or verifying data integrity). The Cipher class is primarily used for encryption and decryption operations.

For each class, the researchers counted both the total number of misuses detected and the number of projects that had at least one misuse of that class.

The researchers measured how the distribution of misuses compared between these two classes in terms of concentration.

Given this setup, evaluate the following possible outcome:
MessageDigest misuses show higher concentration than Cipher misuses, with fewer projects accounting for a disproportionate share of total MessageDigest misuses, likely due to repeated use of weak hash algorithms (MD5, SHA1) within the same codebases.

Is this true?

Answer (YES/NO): NO